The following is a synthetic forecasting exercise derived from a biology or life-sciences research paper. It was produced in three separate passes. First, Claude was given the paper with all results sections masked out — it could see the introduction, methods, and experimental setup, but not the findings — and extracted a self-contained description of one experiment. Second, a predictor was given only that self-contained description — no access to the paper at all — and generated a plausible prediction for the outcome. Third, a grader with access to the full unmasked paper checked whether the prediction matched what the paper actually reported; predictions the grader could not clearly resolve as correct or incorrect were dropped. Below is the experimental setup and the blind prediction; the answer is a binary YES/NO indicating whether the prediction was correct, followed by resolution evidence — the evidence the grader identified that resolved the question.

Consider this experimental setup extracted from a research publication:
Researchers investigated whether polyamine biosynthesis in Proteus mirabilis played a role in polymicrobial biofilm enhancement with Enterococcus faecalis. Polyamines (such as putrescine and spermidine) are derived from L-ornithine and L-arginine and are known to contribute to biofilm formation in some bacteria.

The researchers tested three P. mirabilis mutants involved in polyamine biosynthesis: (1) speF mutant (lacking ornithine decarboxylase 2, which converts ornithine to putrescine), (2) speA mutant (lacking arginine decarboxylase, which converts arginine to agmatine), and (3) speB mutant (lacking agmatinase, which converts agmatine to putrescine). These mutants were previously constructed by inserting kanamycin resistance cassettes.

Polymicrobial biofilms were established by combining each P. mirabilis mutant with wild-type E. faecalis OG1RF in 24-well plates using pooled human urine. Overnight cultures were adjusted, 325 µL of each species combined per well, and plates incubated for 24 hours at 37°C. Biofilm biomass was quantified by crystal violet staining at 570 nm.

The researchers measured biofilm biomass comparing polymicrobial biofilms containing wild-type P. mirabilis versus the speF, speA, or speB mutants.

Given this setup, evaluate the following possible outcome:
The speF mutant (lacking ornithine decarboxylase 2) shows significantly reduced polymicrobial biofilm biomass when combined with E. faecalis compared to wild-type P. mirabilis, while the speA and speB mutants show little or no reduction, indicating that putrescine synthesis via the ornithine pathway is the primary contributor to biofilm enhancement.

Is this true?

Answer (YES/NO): NO